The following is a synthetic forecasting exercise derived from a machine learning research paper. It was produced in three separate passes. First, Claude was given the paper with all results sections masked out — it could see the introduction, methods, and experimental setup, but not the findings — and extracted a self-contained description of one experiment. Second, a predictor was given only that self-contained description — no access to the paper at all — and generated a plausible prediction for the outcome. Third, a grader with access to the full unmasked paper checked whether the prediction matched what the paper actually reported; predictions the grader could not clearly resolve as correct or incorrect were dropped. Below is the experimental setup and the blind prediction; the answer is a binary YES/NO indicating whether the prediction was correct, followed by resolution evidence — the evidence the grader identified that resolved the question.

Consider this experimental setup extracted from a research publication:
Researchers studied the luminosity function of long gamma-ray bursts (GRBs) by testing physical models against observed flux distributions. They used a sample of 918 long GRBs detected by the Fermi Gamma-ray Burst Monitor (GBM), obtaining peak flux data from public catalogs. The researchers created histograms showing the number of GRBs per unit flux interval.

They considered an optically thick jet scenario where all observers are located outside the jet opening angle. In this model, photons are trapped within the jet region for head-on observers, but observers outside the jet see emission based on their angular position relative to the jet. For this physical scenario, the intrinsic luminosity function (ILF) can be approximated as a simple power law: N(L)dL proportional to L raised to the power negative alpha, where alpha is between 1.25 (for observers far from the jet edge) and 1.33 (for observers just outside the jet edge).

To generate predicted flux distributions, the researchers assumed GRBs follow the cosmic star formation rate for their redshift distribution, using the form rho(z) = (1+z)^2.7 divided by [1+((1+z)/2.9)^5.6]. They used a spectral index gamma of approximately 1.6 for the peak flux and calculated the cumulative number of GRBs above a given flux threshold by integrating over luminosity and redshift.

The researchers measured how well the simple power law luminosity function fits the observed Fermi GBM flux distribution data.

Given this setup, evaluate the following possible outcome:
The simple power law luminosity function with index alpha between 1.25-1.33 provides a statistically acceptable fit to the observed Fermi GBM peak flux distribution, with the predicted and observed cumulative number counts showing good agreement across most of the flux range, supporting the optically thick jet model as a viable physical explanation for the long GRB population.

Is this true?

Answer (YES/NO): NO